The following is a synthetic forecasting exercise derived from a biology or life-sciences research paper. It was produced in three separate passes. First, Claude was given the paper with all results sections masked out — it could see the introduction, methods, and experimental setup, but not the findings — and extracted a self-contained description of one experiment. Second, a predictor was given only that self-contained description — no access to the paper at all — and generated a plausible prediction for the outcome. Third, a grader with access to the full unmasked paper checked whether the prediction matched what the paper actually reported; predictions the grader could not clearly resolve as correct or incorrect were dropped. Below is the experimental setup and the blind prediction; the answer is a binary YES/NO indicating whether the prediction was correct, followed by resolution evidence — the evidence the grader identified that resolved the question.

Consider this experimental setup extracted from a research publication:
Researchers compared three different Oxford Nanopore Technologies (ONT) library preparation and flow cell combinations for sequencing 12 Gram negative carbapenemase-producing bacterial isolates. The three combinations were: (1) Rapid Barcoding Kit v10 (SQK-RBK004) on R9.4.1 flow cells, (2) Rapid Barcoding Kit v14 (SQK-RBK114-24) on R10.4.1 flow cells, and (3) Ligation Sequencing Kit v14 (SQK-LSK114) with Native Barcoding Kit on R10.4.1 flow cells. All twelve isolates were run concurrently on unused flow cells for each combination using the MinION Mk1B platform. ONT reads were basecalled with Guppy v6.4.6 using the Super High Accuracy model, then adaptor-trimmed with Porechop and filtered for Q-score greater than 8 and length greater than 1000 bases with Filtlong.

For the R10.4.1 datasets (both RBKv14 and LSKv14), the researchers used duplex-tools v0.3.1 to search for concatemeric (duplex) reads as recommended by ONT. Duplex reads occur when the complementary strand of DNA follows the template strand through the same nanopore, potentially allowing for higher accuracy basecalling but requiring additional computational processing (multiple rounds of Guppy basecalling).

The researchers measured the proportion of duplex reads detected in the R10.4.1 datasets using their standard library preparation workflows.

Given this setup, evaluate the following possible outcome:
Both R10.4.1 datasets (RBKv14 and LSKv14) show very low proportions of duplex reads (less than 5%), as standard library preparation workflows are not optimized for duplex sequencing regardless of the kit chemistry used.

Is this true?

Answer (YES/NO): NO